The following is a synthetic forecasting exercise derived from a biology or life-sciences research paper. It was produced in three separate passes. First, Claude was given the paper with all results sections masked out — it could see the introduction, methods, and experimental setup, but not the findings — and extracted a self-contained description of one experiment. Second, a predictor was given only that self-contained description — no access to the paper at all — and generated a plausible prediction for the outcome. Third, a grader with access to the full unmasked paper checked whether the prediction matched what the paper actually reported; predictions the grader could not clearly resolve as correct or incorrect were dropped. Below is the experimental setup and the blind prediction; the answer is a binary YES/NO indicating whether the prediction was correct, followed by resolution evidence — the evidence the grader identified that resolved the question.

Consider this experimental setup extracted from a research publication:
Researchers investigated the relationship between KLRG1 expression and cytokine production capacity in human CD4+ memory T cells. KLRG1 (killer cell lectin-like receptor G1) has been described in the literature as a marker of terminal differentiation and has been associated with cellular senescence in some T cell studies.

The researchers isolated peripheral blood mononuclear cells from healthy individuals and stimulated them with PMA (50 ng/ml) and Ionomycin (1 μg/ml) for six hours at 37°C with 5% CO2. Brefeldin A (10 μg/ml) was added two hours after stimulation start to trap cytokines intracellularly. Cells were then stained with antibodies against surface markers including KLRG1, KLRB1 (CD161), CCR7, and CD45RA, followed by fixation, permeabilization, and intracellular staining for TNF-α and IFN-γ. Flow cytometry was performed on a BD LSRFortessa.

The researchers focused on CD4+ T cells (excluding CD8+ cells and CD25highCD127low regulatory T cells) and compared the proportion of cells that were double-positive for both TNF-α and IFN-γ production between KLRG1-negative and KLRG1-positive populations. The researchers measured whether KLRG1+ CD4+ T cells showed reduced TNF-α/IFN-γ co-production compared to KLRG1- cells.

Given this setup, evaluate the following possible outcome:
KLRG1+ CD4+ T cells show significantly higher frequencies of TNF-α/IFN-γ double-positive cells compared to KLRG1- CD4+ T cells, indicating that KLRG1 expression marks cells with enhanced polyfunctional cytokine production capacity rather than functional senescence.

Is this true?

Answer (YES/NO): YES